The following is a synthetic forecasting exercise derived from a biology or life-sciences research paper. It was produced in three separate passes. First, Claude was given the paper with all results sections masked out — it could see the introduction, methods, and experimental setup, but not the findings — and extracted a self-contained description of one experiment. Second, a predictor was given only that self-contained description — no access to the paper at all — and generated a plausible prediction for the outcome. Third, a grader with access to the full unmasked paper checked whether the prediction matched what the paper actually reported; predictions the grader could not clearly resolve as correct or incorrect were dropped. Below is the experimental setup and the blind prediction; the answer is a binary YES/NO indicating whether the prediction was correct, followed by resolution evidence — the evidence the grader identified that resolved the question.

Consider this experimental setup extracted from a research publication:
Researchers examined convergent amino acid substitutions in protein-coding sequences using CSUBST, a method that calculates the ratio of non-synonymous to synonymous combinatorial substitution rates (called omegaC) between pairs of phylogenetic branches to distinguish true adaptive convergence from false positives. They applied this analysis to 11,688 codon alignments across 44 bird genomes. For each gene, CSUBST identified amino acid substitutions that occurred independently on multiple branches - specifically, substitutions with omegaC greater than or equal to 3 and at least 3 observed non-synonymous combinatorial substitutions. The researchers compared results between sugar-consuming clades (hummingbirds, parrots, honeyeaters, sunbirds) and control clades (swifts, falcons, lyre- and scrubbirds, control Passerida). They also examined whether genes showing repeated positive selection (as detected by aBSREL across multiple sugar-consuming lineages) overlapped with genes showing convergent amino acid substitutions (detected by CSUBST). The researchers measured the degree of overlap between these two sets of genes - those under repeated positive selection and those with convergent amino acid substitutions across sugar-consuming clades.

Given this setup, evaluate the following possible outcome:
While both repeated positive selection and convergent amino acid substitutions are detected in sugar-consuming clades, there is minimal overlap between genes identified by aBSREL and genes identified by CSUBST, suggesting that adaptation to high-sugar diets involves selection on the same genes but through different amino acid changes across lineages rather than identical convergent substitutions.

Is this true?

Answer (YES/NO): YES